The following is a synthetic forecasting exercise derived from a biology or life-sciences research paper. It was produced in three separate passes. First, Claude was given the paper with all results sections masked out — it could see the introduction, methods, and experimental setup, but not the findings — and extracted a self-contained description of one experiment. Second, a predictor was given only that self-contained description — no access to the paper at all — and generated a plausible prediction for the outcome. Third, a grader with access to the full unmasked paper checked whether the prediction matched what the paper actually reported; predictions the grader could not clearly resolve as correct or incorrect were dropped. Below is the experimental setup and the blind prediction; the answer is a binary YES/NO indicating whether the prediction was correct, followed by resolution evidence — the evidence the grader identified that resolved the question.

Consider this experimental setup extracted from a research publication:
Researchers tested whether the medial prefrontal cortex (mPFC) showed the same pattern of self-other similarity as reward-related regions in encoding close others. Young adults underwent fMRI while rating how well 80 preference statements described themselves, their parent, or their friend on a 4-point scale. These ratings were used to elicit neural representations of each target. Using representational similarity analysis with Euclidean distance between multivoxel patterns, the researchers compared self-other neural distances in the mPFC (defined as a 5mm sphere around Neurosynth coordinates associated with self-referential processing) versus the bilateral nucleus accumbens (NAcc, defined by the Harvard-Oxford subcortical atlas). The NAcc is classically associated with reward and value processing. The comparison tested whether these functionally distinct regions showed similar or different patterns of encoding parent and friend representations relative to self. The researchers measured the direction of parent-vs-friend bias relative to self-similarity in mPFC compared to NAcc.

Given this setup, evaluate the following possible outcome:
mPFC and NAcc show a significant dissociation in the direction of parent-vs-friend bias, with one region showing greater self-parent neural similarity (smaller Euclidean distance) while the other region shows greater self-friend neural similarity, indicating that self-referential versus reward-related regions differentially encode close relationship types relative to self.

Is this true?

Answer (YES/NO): YES